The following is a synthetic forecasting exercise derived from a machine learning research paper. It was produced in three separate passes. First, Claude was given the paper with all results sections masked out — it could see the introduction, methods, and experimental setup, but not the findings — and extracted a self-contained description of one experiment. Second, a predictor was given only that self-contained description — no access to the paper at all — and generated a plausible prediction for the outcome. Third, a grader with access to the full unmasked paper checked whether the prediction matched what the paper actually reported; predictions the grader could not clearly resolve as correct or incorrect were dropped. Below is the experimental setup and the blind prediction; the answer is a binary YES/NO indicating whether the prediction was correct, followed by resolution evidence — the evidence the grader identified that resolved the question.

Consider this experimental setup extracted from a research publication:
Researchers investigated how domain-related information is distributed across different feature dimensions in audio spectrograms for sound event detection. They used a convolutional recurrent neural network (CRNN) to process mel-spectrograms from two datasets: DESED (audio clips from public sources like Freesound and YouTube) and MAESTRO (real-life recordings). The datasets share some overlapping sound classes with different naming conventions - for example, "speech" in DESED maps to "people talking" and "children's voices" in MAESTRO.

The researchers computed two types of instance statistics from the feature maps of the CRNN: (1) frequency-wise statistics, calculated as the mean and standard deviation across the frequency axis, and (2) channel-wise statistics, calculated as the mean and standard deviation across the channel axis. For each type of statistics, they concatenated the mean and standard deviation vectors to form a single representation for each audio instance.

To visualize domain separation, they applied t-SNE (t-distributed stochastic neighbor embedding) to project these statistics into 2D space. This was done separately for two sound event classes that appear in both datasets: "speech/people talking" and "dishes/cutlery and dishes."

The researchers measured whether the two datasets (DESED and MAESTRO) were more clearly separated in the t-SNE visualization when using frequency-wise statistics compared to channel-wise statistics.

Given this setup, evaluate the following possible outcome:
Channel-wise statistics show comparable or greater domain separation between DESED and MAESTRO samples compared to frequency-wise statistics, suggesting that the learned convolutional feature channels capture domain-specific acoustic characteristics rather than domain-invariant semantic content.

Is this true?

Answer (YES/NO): NO